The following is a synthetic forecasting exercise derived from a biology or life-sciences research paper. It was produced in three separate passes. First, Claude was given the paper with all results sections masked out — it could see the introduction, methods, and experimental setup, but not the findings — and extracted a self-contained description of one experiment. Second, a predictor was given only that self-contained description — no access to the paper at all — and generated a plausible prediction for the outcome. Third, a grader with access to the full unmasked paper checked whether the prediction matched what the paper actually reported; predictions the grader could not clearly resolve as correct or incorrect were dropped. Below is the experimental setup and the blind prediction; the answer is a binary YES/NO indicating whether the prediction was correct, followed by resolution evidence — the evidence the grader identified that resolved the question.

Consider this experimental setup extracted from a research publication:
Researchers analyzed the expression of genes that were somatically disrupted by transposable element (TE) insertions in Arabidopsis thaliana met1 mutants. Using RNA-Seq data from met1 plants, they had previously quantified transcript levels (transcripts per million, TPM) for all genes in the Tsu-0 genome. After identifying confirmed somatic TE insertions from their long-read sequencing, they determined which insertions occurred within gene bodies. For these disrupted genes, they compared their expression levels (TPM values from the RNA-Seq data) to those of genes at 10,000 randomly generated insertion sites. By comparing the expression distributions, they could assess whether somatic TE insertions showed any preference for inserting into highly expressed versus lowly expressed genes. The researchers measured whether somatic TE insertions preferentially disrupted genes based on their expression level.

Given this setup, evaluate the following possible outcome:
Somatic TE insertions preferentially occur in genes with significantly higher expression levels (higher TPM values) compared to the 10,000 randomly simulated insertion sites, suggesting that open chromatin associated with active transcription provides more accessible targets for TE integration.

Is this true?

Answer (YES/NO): NO